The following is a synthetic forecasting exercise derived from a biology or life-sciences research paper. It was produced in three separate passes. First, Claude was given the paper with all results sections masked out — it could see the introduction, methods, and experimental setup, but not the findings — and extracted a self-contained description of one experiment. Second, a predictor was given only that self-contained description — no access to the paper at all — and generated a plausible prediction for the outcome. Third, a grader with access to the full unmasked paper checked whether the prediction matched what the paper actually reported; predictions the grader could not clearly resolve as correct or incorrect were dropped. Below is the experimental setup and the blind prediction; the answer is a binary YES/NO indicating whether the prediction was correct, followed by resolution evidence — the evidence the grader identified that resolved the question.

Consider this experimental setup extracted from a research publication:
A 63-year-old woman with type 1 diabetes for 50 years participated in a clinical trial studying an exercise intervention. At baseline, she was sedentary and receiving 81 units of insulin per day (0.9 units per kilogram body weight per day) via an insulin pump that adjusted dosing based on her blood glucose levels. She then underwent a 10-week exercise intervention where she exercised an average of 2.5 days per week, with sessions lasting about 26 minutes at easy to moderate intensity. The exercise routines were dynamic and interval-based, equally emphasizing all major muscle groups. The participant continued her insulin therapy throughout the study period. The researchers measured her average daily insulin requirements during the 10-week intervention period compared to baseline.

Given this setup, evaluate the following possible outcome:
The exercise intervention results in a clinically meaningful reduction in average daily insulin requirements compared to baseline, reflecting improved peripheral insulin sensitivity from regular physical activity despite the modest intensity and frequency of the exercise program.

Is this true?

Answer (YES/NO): NO